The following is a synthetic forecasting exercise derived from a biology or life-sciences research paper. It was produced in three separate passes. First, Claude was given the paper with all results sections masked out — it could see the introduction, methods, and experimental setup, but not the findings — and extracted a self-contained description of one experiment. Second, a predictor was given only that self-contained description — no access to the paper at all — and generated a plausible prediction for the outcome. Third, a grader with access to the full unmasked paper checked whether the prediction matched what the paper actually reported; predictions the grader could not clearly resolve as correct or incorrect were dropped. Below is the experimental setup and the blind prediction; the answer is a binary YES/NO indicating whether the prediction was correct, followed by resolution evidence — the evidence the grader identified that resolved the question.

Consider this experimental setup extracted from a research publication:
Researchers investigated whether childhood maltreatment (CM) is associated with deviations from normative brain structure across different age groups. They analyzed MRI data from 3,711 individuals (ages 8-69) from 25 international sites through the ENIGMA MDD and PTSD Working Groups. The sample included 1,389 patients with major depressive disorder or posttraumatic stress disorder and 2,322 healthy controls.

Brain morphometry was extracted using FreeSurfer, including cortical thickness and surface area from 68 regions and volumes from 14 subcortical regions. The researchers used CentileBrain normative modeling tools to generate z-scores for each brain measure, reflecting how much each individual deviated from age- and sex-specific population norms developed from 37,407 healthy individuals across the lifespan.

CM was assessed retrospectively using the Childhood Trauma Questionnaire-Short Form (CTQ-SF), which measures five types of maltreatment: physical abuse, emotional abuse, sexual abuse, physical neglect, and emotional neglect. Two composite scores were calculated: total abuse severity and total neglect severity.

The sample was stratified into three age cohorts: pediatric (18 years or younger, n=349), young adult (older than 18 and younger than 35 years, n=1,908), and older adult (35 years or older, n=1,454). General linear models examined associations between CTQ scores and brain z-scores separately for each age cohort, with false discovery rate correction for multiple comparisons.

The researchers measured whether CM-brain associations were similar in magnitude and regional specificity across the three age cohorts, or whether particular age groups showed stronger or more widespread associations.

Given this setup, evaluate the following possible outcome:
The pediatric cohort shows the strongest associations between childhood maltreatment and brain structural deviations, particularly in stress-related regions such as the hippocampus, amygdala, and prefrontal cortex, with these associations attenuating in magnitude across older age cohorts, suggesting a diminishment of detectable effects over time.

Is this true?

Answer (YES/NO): NO